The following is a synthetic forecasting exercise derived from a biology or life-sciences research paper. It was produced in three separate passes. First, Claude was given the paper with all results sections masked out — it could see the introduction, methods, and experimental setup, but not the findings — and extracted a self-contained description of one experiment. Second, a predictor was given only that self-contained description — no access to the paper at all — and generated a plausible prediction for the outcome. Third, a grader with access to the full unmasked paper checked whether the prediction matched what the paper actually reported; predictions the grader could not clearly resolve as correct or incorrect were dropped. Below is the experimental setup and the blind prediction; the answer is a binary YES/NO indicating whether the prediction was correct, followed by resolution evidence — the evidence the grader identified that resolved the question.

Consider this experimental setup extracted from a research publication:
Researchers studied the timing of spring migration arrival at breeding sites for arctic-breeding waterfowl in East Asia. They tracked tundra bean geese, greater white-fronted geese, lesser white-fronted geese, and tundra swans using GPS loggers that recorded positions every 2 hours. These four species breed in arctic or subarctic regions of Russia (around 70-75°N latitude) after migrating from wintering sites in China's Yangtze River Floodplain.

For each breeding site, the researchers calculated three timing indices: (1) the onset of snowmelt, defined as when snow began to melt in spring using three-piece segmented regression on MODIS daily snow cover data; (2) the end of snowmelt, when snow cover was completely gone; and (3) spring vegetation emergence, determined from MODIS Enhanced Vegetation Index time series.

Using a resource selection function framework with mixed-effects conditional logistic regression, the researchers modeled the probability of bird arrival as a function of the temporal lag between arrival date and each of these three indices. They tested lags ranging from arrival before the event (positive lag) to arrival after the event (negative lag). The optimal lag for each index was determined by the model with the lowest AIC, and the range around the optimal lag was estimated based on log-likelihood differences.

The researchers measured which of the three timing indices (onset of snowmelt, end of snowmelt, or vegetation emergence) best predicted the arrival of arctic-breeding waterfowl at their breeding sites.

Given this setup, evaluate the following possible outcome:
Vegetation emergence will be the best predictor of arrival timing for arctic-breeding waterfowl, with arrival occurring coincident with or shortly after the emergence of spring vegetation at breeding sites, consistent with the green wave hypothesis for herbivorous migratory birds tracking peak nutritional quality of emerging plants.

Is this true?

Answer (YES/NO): NO